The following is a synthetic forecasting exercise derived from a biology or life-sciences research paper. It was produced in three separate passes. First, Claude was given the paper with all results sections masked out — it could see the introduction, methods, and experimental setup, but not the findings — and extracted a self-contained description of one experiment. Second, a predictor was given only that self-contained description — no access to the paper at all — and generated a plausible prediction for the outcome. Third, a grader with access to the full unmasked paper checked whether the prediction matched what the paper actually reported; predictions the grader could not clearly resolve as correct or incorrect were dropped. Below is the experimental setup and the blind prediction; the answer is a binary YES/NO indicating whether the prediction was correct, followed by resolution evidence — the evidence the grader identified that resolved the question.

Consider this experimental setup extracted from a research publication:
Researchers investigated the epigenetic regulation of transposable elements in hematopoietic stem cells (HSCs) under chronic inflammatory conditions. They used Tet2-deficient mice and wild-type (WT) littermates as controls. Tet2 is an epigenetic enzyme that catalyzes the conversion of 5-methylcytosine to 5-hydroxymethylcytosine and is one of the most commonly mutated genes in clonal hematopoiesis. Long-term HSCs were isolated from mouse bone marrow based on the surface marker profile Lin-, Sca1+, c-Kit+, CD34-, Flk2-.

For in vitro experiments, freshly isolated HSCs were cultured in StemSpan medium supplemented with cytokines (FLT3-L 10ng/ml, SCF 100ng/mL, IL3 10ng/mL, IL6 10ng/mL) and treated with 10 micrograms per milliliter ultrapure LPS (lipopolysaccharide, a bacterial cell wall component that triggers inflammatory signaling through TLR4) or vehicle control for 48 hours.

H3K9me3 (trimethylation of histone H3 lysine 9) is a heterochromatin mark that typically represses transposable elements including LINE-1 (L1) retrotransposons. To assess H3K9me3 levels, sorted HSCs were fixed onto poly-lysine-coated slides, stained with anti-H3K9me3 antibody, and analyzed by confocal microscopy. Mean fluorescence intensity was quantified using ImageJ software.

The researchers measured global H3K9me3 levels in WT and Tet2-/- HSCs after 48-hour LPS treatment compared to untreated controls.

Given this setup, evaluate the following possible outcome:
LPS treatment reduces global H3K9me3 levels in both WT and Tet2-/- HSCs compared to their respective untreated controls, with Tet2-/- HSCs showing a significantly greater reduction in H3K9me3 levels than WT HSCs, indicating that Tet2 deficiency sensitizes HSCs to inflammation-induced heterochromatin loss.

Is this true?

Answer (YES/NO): NO